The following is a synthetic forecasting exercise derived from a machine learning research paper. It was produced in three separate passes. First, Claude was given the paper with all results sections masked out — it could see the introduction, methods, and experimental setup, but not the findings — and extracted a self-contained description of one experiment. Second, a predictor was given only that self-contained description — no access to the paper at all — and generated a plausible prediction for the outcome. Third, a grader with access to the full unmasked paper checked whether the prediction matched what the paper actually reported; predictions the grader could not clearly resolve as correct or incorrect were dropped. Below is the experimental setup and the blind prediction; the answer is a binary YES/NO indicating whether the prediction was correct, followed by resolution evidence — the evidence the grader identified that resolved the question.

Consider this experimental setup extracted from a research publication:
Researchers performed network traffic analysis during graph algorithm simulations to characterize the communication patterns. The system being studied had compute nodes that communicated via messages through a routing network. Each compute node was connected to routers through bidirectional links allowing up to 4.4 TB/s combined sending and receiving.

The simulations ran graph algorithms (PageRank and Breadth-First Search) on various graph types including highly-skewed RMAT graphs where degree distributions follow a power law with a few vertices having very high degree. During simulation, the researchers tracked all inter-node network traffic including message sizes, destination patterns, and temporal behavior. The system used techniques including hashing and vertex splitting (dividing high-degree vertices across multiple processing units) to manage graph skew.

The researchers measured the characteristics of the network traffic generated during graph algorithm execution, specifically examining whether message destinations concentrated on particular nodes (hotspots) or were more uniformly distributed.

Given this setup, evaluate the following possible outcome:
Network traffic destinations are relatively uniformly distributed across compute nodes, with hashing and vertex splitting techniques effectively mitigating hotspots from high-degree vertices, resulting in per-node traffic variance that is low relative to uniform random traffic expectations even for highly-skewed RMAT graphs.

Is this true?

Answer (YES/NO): YES